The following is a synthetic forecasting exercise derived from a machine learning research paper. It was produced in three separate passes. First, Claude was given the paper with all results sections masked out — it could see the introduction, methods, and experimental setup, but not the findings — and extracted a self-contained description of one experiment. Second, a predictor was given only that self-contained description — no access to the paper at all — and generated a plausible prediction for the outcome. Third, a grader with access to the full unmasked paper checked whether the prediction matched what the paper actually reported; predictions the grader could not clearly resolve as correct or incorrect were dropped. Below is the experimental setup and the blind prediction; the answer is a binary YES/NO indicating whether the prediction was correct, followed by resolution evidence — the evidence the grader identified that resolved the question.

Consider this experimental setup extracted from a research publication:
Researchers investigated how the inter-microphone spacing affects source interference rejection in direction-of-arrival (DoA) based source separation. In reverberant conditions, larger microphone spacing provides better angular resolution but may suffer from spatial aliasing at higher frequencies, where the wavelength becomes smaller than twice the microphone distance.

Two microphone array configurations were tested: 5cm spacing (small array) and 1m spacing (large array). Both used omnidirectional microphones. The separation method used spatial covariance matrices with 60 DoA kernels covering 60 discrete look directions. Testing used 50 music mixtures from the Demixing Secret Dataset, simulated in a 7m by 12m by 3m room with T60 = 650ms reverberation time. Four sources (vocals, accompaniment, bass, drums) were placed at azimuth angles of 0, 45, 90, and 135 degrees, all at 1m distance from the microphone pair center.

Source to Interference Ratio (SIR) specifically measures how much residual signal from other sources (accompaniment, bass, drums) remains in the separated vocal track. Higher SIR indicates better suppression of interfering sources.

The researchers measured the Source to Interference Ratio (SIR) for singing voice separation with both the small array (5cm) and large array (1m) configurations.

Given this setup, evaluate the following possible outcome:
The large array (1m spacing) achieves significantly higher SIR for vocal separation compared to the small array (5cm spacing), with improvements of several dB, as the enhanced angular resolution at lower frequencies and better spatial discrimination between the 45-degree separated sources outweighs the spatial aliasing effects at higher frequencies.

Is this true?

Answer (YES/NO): NO